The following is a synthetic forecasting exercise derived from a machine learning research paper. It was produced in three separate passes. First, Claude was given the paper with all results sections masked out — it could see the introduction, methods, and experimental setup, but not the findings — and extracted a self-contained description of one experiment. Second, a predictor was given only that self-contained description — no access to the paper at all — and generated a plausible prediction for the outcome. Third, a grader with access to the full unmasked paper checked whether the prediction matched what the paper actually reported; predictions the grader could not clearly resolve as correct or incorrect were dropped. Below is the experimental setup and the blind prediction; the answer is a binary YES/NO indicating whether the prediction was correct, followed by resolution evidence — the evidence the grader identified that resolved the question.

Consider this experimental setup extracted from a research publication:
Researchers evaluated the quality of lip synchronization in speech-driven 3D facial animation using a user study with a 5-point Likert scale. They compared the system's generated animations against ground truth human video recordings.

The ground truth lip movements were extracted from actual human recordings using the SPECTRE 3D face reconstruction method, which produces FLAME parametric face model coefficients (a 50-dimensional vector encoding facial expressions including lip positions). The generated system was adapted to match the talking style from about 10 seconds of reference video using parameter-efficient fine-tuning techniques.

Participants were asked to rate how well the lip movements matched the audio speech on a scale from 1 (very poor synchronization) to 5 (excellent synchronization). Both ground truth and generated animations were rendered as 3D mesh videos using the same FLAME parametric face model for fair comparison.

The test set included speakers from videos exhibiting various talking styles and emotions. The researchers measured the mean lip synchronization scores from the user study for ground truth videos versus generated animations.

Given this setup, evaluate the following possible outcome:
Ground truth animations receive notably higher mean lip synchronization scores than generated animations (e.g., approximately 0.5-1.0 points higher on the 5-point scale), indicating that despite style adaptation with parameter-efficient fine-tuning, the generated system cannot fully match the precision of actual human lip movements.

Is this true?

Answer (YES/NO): NO